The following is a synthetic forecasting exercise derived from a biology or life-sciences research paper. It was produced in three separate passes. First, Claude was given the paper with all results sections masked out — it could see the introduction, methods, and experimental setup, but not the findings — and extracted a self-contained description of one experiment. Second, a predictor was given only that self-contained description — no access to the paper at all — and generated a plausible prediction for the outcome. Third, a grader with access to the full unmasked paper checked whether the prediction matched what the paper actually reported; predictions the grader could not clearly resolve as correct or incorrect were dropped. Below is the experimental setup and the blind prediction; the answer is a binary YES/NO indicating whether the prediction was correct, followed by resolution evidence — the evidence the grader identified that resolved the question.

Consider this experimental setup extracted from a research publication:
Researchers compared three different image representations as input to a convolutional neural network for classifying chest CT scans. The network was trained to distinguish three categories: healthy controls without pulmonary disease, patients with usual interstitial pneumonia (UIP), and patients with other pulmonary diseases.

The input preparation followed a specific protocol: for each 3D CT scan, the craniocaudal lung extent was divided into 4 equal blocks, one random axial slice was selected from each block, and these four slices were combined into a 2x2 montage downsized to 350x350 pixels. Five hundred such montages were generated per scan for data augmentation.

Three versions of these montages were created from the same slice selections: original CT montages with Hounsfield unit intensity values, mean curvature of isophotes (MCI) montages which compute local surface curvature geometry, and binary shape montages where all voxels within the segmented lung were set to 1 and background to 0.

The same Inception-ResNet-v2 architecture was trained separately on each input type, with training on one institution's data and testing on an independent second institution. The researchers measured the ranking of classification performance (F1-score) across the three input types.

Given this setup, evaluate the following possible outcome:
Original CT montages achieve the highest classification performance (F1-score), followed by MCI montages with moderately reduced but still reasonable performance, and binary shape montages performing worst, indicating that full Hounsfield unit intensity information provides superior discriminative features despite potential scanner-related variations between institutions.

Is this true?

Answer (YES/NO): NO